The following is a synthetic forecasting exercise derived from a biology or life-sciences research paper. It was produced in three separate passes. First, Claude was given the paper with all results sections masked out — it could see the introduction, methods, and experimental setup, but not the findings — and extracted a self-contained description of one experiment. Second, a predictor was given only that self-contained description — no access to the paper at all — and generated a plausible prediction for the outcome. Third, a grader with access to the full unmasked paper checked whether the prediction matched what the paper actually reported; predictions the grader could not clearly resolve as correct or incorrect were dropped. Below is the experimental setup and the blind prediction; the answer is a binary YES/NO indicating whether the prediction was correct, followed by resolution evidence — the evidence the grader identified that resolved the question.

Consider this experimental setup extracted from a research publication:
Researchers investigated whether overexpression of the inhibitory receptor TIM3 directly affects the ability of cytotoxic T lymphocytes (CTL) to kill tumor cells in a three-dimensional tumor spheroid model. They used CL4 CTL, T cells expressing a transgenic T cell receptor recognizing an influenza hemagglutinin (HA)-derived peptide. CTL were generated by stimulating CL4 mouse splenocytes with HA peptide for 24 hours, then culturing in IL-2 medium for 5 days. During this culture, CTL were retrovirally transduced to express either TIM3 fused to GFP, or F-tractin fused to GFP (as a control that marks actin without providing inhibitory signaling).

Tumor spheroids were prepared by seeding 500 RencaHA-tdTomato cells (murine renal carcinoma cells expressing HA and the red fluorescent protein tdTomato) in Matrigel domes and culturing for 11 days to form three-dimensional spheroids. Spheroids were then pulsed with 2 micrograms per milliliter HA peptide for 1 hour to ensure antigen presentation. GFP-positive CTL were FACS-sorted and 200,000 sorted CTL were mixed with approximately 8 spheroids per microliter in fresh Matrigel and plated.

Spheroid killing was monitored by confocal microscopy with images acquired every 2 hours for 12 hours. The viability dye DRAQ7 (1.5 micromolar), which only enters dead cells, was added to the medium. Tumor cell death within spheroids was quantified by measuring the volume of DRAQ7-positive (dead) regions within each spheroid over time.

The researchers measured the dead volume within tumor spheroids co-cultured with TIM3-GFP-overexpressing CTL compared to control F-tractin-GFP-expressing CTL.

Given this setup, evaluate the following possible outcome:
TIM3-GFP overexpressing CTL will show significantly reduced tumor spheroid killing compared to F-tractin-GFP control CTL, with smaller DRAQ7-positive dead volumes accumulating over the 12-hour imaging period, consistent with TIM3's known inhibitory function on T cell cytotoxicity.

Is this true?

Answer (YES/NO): YES